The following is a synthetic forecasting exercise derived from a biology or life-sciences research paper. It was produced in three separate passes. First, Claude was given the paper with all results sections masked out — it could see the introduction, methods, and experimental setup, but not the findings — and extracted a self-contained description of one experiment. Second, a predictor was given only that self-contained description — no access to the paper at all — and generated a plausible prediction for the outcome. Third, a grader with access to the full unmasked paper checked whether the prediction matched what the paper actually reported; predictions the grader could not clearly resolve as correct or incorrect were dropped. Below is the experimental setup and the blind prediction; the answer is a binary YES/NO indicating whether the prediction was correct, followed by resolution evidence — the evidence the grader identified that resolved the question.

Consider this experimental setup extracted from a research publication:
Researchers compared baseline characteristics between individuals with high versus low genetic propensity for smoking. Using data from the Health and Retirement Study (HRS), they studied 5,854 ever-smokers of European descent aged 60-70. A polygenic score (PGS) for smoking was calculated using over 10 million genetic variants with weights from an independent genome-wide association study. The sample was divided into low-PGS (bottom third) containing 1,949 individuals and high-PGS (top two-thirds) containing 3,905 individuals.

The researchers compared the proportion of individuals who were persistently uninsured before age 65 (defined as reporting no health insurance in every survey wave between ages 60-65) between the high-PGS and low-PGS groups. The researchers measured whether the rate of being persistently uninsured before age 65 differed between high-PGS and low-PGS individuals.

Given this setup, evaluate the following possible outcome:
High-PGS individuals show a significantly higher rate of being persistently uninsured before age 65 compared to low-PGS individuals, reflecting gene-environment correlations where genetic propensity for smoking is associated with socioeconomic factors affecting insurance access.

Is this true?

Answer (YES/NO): NO